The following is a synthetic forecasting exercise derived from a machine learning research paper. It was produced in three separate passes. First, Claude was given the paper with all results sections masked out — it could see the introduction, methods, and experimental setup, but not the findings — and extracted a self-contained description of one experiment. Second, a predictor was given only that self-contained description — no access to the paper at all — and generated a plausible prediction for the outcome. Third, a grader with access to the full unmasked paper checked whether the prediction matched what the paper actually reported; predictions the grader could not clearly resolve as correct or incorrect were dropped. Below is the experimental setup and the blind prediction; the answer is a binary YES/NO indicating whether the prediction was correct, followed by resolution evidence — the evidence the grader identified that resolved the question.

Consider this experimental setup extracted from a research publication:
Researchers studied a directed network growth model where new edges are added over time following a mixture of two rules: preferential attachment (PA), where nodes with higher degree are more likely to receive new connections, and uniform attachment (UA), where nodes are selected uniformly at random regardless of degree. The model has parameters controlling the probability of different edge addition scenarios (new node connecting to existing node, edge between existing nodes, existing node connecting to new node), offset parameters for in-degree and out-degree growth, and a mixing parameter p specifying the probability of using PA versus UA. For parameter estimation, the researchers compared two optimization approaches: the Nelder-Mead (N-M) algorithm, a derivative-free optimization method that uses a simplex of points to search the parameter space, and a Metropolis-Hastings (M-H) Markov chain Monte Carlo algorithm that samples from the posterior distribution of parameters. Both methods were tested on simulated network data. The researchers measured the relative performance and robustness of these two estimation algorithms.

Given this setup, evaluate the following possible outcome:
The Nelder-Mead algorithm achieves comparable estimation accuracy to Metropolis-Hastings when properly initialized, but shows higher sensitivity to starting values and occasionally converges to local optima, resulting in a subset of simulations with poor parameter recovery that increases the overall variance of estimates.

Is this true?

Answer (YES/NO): NO